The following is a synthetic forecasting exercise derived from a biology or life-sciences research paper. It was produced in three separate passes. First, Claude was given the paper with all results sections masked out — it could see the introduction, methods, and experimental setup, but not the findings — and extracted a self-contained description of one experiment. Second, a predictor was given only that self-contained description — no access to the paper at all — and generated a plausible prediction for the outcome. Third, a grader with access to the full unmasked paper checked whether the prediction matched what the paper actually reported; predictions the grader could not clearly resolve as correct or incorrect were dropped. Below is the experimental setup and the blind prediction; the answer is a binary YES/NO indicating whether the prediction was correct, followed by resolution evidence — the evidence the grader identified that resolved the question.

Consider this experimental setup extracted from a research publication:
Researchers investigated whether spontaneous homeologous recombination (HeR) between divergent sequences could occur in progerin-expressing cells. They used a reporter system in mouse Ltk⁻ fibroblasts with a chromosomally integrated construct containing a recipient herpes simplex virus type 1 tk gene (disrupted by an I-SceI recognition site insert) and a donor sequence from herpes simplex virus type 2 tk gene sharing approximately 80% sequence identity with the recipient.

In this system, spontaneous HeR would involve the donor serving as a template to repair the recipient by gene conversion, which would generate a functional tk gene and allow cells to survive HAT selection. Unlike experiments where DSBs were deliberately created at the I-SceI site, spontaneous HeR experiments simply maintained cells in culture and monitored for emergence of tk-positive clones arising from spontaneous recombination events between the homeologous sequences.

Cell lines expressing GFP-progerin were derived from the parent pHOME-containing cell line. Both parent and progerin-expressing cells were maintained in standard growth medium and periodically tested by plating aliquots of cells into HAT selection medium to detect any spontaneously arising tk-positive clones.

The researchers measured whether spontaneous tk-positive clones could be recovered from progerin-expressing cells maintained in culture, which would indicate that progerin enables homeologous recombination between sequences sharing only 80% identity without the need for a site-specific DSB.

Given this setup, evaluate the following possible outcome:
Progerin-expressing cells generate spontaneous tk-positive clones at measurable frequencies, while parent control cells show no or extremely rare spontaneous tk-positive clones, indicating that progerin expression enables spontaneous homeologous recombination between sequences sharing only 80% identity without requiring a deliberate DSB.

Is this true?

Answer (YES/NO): NO